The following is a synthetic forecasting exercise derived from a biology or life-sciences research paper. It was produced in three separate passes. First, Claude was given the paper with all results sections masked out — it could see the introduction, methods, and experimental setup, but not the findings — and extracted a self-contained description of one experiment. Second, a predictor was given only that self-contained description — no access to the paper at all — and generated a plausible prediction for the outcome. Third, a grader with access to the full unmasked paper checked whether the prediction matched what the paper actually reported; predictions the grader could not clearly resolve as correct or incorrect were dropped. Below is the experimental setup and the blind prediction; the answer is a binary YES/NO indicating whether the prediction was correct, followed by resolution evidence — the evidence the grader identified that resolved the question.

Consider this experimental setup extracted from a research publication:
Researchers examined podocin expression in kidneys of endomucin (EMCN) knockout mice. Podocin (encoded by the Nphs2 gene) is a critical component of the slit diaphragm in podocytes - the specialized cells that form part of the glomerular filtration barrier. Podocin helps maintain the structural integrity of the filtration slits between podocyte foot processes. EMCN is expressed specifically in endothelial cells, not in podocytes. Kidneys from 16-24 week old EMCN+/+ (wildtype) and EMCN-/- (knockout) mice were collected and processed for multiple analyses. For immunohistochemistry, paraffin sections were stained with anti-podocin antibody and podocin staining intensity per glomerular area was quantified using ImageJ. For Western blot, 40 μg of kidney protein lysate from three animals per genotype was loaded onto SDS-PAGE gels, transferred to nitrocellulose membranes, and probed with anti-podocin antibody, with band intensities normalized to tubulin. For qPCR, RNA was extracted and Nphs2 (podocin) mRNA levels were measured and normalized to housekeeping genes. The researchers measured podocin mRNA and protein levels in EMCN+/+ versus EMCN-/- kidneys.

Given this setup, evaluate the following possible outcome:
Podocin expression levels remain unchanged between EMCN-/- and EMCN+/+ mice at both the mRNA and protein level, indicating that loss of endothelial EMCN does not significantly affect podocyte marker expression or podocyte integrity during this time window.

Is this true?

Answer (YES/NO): NO